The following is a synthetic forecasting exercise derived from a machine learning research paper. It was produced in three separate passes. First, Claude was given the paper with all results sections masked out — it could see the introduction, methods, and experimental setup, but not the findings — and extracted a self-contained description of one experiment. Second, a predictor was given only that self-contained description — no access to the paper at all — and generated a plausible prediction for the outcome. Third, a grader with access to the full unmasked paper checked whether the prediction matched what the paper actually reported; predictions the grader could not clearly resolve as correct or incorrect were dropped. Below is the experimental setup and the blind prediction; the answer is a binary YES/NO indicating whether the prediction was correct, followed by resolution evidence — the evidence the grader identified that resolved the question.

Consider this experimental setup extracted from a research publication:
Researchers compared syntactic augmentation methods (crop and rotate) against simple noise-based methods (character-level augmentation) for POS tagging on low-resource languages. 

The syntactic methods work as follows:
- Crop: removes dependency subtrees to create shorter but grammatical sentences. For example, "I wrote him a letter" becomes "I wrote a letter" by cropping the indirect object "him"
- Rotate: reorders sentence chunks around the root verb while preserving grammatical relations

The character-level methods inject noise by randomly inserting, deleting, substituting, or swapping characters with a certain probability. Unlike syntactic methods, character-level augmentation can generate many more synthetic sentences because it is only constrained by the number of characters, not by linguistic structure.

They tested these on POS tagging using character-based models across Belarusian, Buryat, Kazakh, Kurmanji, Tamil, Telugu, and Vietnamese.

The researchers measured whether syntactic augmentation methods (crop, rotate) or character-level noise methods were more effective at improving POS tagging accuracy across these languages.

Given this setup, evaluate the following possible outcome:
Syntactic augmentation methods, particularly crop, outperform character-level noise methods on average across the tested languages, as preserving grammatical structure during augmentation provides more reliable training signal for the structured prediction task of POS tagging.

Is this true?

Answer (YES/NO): NO